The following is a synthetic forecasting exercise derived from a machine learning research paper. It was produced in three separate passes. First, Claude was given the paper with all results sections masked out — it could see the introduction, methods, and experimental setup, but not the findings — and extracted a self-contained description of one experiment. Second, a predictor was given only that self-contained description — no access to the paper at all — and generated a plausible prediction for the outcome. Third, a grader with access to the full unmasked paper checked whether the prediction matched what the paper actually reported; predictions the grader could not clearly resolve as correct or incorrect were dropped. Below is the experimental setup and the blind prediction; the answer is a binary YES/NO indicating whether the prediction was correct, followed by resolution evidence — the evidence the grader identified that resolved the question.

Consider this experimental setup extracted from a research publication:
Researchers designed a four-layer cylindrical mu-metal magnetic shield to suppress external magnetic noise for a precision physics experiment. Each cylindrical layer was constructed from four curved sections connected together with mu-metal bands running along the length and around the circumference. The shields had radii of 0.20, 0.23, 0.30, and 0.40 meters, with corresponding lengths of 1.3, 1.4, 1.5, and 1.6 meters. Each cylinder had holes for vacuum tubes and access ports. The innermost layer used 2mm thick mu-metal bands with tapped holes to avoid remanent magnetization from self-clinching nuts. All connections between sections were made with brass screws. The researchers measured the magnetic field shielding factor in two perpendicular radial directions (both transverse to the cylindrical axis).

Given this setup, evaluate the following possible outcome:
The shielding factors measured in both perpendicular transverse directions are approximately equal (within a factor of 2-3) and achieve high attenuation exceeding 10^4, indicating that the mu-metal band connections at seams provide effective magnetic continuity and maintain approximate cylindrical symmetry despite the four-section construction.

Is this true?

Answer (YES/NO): NO